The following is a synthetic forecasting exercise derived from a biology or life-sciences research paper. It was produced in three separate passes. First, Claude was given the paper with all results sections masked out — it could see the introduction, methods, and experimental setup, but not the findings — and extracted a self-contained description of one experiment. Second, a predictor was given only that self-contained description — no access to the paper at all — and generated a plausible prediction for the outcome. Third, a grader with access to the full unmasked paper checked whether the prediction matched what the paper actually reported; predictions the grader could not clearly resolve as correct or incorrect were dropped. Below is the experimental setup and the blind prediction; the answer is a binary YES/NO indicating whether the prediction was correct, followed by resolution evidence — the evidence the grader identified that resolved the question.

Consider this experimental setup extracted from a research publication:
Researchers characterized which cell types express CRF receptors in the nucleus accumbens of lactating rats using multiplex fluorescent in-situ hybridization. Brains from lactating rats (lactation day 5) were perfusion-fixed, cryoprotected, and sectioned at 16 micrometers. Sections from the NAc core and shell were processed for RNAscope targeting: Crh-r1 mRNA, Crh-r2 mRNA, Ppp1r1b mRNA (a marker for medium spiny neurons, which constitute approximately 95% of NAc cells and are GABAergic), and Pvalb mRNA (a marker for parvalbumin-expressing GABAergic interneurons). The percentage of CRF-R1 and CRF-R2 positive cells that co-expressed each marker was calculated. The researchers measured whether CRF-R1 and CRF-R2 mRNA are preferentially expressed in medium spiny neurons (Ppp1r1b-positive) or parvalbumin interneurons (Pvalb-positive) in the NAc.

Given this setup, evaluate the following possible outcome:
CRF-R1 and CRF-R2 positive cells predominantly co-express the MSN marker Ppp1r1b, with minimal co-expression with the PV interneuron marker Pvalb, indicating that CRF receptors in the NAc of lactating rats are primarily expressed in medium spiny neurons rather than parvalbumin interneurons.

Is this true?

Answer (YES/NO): NO